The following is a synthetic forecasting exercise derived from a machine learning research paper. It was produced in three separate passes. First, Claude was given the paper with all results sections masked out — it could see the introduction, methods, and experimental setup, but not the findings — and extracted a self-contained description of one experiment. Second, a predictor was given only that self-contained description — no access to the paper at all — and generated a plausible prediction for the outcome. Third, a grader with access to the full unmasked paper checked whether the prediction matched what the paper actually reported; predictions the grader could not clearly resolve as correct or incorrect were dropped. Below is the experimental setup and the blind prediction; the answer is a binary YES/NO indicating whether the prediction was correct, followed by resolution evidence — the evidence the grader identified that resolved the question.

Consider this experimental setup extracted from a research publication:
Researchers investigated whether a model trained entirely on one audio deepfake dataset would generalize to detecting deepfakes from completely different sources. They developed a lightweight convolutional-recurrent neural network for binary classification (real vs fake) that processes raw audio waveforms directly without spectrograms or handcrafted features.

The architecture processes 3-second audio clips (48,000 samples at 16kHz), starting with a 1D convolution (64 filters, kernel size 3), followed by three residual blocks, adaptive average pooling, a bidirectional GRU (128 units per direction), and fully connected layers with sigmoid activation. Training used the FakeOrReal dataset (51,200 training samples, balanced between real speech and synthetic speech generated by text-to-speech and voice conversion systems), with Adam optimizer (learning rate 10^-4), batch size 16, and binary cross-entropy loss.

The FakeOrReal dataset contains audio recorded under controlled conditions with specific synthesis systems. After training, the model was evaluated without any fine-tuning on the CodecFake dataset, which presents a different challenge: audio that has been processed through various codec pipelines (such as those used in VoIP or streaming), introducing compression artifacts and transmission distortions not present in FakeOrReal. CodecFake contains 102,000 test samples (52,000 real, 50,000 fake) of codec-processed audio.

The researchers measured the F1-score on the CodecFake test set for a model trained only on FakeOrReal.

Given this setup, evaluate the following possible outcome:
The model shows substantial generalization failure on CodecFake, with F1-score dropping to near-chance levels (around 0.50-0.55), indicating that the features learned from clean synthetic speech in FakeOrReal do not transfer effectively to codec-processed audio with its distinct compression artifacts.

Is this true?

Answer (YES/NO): NO